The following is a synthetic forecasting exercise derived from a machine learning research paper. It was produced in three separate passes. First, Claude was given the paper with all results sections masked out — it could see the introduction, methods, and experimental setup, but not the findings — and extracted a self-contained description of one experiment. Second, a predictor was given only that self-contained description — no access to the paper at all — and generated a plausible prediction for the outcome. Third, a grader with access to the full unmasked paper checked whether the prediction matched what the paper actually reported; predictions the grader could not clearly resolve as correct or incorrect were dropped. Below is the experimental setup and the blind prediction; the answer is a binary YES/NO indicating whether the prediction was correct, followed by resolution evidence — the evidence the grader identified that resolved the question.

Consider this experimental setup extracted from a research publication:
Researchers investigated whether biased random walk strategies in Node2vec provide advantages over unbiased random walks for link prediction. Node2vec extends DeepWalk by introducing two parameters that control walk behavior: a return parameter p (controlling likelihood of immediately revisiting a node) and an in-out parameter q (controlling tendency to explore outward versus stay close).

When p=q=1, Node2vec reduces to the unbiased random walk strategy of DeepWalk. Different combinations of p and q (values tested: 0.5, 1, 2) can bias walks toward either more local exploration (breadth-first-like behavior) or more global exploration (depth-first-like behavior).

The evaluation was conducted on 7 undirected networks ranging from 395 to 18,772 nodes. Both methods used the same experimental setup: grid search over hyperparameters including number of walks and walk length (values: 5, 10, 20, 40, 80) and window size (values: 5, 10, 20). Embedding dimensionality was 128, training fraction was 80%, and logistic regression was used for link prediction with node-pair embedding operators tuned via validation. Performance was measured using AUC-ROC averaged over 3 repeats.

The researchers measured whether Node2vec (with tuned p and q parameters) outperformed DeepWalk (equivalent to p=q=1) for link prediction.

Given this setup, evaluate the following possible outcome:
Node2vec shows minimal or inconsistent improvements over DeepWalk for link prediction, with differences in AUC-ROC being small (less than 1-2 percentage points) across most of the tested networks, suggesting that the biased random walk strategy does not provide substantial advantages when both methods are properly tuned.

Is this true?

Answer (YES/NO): YES